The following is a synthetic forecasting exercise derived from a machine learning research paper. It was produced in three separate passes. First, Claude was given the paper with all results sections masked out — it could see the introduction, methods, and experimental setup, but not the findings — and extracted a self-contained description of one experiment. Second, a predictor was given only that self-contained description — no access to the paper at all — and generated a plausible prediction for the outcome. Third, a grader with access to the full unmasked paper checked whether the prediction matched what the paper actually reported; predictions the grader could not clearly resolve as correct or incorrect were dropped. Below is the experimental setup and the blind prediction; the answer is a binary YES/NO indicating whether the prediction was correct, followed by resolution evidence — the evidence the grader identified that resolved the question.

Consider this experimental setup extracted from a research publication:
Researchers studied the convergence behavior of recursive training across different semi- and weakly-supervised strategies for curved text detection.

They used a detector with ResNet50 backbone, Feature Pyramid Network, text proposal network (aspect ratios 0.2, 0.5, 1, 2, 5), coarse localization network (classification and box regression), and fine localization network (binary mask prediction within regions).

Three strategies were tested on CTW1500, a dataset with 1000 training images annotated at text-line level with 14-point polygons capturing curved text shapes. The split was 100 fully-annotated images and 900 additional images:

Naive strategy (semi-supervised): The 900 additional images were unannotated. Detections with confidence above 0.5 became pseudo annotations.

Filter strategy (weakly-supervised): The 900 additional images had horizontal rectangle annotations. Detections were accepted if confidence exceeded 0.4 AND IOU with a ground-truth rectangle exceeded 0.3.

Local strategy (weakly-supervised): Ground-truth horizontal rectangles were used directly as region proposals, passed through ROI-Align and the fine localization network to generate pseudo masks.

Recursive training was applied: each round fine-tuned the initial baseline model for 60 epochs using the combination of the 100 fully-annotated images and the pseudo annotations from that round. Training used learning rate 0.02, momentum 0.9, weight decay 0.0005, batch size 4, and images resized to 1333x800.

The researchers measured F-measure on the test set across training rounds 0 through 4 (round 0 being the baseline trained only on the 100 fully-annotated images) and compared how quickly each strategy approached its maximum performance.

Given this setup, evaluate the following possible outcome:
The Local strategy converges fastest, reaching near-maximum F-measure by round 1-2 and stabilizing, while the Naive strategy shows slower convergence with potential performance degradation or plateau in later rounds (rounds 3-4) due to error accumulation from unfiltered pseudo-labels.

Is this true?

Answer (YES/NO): NO